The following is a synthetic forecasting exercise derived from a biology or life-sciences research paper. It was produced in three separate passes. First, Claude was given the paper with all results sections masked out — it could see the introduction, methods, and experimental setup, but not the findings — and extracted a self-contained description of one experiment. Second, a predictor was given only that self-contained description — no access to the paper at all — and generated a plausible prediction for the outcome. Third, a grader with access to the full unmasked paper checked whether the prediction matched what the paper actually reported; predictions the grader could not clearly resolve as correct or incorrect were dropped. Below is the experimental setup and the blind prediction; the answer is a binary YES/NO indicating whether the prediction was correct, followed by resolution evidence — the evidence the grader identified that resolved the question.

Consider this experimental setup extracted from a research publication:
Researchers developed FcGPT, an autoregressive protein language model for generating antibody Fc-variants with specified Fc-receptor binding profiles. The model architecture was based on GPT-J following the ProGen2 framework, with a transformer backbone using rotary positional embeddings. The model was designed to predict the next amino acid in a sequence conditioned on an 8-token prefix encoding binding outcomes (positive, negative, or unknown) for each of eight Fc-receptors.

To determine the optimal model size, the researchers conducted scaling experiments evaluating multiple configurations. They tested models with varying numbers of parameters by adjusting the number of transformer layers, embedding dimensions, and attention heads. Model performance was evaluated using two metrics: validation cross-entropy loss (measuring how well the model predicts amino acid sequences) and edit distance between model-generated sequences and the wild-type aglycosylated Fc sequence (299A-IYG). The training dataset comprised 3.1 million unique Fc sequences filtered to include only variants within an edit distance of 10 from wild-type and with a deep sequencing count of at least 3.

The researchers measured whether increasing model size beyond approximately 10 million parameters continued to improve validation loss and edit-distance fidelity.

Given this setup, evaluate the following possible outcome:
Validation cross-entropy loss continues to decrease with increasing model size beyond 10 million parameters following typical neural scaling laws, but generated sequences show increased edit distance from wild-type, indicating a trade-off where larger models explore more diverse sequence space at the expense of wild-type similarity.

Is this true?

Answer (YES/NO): NO